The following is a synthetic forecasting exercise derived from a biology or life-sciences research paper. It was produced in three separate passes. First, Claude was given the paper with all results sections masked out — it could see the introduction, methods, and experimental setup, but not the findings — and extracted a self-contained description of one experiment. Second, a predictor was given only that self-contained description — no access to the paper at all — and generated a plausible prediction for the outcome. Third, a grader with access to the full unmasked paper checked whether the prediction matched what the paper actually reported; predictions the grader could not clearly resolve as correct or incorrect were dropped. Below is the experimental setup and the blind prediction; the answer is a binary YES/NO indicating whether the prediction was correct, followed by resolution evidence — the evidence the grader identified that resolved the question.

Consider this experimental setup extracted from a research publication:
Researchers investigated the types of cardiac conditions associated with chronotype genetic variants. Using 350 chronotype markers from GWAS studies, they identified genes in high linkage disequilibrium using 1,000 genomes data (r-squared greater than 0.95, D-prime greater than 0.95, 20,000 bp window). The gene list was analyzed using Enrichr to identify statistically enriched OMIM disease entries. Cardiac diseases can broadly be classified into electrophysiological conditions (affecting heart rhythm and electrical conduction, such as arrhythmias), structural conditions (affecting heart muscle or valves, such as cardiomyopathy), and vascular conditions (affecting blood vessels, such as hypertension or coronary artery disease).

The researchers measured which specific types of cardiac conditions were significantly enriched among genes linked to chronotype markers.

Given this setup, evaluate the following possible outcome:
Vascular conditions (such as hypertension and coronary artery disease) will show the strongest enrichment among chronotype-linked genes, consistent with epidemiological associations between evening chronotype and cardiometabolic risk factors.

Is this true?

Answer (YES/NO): NO